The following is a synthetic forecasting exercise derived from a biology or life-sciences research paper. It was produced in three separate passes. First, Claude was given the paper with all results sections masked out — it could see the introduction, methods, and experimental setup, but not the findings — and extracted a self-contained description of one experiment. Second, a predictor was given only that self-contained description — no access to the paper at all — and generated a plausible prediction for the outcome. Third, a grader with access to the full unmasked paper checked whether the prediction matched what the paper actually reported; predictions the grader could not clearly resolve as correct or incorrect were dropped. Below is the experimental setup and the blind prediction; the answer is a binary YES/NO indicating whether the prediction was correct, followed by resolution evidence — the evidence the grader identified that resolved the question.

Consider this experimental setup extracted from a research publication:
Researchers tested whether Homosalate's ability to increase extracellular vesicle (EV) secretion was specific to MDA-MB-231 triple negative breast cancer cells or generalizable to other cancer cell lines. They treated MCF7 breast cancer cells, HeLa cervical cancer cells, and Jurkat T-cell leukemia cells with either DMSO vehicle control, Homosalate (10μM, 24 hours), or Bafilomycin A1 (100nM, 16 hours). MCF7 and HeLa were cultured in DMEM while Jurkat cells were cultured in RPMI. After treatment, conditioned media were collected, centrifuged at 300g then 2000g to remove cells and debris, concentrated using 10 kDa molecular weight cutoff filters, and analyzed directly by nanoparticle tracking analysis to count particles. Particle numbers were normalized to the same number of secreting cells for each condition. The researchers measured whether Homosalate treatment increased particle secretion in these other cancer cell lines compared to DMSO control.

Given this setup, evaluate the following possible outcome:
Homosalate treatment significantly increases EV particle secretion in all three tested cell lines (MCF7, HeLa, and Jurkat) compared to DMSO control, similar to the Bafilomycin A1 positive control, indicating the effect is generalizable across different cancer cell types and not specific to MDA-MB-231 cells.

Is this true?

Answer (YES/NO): NO